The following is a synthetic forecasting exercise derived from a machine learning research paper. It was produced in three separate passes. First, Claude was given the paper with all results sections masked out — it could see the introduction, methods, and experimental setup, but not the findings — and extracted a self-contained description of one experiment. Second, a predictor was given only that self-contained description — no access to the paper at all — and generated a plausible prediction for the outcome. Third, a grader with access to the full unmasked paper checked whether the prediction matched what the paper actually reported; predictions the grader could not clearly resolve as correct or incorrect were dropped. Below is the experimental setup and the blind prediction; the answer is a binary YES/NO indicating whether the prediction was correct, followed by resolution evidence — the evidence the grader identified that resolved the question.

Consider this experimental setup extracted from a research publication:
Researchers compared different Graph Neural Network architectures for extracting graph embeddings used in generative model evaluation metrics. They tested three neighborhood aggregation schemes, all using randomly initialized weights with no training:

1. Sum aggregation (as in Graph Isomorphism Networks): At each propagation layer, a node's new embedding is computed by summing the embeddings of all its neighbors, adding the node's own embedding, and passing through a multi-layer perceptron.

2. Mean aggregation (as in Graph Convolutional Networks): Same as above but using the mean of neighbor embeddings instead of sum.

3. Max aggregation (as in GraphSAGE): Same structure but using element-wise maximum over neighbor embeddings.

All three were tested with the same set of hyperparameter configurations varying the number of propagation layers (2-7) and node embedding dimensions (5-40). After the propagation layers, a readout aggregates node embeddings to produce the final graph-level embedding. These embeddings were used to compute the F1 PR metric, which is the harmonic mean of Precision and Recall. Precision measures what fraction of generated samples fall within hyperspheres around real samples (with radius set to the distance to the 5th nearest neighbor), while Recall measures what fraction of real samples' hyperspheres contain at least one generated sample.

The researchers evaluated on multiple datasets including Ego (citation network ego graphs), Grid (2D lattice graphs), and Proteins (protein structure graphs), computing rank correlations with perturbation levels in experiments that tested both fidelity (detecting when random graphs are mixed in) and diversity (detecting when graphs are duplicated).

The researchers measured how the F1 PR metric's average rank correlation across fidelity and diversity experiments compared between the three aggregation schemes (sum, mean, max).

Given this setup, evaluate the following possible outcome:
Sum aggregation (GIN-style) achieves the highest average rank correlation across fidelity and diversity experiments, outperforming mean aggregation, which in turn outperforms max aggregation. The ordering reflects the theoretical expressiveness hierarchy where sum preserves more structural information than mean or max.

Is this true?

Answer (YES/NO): NO